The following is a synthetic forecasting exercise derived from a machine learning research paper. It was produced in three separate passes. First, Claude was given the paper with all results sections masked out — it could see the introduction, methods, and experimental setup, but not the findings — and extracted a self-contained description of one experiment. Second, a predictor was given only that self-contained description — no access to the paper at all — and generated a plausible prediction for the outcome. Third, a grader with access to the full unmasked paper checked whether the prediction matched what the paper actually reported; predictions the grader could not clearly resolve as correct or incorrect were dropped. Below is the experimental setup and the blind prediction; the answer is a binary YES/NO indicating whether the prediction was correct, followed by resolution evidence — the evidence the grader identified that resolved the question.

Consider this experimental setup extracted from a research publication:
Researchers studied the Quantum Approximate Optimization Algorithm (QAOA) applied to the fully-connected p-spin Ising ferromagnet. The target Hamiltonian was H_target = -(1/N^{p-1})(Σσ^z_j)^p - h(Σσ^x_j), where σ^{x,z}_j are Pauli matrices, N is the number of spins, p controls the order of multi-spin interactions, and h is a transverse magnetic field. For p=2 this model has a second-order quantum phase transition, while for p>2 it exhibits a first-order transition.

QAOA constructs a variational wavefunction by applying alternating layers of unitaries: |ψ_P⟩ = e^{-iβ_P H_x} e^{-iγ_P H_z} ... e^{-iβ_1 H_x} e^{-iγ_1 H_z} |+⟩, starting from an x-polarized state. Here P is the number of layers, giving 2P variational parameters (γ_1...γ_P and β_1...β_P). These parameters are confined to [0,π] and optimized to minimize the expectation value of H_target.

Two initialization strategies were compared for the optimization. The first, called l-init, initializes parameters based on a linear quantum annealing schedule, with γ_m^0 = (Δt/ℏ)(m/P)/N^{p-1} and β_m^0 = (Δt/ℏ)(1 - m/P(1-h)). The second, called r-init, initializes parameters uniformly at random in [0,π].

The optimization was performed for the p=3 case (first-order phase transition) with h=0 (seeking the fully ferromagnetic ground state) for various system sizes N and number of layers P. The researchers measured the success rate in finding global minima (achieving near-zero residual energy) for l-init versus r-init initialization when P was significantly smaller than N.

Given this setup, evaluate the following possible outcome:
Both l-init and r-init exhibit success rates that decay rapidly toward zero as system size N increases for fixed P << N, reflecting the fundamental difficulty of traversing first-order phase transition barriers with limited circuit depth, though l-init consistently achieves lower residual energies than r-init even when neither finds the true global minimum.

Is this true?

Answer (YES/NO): NO